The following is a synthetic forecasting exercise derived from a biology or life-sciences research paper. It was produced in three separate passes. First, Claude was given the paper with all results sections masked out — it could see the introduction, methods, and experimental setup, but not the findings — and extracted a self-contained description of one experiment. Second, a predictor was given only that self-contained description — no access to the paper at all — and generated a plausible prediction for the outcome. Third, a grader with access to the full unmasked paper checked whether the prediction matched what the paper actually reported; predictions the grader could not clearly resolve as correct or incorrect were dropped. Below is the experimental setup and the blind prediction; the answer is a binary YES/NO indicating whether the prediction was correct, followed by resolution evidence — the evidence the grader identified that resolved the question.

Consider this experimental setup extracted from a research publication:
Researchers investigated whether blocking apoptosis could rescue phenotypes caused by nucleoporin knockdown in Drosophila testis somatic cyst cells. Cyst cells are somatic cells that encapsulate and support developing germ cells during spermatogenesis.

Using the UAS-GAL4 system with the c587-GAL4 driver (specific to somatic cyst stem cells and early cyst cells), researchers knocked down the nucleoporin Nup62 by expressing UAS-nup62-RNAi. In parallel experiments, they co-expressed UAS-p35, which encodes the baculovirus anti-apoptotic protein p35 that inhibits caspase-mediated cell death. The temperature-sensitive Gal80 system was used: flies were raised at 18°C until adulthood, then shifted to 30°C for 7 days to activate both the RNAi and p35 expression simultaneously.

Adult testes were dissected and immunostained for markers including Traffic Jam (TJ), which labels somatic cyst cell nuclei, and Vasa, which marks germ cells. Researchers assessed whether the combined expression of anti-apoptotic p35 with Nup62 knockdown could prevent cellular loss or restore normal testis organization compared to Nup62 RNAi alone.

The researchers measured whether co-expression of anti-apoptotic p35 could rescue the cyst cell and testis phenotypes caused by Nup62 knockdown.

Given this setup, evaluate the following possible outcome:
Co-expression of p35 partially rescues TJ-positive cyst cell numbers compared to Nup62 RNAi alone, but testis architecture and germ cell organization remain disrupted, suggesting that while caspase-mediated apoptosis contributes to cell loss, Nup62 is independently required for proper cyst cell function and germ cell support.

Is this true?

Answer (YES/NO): YES